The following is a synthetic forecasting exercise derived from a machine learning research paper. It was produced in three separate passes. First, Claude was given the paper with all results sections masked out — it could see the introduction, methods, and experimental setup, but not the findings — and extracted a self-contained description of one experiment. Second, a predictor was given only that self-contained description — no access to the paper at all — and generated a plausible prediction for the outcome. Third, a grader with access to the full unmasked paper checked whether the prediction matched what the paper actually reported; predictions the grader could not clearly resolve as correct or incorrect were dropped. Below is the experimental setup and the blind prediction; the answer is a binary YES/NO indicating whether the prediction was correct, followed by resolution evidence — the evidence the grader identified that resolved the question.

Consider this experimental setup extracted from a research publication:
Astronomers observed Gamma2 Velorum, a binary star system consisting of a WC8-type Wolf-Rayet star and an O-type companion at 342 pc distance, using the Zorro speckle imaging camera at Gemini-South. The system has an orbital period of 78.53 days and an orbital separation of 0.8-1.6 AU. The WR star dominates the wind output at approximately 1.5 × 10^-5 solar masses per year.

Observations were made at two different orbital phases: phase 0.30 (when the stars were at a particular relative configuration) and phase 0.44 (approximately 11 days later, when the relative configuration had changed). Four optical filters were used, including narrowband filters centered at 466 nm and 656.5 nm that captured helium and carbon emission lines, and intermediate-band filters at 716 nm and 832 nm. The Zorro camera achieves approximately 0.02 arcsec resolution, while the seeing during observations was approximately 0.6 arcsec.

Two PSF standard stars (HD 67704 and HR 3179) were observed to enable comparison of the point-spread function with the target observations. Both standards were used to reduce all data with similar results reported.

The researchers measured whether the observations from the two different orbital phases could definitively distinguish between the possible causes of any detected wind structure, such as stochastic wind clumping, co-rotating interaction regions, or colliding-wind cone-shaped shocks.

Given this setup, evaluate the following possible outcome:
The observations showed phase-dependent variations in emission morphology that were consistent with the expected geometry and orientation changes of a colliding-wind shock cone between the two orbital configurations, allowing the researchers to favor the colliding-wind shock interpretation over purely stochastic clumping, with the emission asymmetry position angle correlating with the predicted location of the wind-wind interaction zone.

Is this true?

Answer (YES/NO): NO